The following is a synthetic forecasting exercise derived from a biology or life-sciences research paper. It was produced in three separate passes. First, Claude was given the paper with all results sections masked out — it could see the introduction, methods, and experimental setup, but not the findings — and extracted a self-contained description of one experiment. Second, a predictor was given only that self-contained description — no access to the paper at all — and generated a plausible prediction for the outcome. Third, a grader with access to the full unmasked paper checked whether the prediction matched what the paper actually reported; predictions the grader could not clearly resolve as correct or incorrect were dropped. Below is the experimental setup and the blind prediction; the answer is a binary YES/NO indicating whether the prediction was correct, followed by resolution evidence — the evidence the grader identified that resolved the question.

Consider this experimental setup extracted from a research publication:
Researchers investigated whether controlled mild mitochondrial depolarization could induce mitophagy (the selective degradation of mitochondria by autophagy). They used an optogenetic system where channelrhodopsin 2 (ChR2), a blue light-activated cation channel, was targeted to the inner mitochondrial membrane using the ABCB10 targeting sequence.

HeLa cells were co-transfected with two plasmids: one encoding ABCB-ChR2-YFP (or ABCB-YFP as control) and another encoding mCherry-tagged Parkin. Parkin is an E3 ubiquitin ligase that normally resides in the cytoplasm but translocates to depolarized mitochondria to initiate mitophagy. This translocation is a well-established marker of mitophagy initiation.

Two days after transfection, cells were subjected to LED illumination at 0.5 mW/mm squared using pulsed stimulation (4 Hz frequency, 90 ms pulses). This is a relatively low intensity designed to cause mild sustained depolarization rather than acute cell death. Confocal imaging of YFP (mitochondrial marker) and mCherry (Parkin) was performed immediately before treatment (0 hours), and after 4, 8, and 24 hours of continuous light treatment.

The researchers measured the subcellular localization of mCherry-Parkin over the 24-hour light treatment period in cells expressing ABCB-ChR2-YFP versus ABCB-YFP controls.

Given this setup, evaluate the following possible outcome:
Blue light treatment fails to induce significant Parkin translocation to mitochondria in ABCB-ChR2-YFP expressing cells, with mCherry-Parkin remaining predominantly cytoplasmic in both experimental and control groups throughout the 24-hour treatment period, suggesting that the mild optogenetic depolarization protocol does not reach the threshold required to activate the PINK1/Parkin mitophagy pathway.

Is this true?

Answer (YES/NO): NO